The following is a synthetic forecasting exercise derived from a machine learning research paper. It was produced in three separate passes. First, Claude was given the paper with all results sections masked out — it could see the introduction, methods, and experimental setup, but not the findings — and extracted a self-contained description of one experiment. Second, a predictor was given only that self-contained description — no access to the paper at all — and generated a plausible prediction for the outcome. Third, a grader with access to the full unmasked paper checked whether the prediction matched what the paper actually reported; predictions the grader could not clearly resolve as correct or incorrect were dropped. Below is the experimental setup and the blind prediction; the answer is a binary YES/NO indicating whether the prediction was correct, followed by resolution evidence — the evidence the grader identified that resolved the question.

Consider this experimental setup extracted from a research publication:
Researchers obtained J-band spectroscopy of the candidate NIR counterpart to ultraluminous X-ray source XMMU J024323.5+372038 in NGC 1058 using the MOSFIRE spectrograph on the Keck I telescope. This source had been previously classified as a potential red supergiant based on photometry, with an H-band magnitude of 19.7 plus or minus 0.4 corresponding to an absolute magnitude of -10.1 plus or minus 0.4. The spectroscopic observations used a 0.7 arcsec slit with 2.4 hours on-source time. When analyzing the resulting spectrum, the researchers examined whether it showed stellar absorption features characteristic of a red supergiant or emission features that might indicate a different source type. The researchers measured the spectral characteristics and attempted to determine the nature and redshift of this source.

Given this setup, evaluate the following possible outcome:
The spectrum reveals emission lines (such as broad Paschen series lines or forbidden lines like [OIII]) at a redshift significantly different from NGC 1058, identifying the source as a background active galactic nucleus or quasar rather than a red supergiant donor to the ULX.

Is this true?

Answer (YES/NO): YES